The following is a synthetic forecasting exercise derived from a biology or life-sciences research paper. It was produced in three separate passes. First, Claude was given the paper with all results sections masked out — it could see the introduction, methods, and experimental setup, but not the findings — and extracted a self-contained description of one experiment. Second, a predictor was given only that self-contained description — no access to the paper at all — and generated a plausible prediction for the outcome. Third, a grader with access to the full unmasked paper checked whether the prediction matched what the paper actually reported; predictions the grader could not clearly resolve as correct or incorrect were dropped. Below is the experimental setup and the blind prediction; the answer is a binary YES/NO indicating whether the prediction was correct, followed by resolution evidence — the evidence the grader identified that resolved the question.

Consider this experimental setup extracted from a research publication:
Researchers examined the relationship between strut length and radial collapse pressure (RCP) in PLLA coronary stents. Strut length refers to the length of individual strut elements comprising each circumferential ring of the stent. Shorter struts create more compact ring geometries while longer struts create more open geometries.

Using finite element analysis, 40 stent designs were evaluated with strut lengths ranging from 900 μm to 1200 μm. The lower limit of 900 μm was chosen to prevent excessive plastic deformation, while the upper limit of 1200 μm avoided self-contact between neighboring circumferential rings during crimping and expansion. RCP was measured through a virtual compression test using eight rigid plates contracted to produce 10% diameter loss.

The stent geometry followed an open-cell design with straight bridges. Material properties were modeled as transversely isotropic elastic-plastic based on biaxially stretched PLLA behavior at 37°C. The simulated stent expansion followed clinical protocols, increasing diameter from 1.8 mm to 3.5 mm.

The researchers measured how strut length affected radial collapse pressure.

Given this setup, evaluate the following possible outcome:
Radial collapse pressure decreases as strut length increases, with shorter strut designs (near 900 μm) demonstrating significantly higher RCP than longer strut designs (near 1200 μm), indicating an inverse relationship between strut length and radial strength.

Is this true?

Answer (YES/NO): YES